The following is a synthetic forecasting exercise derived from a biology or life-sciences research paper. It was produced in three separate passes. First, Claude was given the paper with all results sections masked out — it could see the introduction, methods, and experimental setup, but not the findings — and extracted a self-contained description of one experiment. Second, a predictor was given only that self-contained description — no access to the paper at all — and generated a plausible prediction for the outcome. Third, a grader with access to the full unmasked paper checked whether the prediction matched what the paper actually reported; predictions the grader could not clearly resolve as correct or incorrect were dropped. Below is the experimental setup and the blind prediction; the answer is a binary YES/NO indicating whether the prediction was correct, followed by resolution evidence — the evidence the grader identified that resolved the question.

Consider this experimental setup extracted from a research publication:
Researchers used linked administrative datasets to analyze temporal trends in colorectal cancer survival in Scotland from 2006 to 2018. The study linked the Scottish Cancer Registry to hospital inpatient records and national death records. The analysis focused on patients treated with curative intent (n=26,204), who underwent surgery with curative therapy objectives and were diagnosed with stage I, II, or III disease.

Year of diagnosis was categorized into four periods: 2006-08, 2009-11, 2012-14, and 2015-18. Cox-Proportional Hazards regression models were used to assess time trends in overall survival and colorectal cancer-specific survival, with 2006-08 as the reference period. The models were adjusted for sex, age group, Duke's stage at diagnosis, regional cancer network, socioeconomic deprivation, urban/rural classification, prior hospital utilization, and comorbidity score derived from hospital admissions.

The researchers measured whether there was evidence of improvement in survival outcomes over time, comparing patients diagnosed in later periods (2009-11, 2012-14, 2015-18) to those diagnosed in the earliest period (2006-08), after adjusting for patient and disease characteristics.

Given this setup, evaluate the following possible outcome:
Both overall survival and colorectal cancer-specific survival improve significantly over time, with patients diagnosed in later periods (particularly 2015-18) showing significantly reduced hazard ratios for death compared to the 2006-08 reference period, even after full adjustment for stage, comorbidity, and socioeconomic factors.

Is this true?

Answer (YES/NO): YES